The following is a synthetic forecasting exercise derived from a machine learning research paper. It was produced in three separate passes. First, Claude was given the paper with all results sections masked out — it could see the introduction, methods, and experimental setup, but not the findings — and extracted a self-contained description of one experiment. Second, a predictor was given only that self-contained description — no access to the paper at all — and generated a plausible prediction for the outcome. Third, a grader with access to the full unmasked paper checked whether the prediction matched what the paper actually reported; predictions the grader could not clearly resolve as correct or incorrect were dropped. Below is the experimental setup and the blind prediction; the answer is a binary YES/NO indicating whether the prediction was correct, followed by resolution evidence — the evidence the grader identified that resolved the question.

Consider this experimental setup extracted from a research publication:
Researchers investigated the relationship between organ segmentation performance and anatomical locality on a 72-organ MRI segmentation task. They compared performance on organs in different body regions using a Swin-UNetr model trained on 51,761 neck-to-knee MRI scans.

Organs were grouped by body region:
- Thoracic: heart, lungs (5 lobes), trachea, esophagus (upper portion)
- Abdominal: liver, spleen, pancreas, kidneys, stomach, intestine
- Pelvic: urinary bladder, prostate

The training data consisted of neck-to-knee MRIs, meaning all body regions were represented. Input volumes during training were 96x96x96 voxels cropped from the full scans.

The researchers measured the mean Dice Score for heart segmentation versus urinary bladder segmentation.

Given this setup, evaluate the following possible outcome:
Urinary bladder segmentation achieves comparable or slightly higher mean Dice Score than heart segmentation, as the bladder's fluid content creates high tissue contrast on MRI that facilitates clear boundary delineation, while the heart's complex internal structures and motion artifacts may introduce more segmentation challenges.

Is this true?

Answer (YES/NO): NO